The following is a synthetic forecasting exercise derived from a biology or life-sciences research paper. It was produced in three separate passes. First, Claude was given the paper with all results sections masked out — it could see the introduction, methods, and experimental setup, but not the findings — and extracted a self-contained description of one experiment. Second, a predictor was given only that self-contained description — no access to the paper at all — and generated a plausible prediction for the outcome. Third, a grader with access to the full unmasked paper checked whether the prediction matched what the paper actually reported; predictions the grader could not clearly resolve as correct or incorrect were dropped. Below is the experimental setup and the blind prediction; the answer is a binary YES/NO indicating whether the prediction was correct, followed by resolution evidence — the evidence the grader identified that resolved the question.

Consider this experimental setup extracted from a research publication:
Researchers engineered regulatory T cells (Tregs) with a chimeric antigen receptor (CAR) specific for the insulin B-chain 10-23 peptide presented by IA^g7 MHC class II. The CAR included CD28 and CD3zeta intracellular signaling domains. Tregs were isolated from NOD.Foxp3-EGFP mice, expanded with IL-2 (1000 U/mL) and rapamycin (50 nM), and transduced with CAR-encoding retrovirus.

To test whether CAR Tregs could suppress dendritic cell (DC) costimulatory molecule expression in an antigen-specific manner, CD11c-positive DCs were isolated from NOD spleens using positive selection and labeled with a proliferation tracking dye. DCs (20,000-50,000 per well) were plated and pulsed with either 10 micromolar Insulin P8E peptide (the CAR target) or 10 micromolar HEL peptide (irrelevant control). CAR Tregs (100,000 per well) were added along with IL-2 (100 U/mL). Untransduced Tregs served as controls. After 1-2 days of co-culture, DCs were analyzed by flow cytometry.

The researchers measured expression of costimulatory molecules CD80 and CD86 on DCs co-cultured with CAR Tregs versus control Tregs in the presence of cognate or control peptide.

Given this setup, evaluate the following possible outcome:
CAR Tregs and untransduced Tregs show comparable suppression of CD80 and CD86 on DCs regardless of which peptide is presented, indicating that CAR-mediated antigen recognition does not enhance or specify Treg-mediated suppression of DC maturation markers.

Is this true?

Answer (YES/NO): NO